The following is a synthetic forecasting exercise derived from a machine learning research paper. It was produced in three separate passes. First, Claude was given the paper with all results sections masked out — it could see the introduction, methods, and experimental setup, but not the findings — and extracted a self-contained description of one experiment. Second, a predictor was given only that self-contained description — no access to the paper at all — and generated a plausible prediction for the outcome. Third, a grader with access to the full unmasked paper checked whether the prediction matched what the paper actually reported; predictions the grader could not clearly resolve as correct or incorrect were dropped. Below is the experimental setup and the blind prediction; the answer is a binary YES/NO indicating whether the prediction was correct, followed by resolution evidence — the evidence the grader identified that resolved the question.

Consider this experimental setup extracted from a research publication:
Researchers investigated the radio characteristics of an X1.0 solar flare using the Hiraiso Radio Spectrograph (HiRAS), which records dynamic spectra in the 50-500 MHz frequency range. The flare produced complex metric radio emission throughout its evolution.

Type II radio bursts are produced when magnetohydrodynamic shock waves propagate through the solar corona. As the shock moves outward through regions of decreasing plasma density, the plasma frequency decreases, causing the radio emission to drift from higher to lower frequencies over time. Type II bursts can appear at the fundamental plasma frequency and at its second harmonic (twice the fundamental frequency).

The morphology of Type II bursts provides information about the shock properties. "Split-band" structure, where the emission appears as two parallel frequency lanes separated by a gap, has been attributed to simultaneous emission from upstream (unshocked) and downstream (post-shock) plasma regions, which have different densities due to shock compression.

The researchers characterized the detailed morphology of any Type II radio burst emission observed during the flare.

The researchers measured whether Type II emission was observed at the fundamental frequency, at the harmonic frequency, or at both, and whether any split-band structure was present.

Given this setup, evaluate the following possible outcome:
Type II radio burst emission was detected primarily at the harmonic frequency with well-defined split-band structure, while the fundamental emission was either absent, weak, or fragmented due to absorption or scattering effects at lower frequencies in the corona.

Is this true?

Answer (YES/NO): YES